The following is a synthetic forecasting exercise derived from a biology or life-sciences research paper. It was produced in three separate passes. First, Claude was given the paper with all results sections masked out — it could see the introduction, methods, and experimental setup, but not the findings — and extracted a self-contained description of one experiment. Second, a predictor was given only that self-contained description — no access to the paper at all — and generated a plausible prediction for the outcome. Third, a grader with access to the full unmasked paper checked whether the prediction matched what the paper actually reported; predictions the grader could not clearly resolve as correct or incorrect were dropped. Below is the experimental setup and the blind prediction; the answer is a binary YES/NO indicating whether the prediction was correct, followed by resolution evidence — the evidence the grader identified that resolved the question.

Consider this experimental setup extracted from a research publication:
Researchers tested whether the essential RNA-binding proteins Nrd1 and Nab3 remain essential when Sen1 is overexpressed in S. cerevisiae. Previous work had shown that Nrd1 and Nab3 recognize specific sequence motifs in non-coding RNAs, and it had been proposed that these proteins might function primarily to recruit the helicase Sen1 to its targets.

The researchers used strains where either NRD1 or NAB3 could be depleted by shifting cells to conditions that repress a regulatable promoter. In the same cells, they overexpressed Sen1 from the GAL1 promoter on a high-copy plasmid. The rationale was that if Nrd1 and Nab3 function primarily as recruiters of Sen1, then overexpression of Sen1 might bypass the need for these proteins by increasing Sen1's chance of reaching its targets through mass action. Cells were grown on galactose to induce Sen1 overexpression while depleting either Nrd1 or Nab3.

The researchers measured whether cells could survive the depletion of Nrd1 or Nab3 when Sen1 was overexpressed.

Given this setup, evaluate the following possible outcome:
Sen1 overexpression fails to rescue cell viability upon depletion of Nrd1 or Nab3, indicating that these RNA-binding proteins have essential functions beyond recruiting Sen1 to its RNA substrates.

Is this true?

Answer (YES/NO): YES